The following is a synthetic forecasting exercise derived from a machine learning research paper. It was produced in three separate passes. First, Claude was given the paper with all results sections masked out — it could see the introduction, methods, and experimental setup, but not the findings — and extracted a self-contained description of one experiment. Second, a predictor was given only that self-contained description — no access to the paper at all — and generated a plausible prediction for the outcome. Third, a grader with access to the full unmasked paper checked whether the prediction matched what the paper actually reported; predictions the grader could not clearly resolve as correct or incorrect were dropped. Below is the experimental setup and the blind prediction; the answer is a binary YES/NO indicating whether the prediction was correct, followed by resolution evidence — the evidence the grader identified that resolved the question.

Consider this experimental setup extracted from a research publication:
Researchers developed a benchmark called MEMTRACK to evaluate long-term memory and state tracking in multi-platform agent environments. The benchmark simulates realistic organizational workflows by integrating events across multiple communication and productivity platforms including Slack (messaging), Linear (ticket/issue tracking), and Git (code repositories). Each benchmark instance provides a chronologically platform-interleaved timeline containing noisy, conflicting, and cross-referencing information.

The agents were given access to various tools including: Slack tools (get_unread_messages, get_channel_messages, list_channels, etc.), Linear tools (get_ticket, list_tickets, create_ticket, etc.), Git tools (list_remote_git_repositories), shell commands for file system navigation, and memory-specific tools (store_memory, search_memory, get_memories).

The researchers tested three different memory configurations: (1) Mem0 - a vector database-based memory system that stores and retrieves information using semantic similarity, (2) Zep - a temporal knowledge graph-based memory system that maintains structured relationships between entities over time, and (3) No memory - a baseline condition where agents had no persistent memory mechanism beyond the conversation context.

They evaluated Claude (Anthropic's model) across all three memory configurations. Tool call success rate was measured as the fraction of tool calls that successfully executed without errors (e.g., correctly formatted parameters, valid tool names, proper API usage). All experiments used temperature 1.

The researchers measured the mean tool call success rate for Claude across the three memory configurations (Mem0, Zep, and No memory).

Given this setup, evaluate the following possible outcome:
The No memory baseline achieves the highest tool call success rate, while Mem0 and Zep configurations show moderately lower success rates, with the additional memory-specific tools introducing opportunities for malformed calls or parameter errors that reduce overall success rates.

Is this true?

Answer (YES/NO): NO